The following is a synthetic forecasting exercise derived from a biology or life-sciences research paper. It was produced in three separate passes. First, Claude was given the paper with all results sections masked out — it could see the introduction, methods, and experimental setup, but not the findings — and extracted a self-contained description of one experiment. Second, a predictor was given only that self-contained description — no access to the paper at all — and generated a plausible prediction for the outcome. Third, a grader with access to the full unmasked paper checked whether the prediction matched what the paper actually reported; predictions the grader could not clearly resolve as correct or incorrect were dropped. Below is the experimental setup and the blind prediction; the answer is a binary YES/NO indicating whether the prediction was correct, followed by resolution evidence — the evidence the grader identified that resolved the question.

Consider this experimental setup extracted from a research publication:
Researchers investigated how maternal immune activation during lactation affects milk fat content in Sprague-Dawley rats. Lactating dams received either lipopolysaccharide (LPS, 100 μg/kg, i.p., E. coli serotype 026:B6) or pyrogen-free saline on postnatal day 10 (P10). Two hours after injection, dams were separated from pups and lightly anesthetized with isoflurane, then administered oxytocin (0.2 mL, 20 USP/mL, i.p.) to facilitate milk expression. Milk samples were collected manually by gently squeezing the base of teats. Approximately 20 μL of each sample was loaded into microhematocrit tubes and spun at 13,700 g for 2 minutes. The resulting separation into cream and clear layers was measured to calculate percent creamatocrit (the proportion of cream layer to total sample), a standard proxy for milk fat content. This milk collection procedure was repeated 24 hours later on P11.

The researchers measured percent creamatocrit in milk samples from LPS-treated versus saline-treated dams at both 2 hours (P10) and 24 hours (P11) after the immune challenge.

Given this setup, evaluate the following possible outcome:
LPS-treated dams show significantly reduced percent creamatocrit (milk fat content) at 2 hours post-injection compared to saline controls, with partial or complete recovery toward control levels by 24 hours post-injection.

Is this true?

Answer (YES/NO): NO